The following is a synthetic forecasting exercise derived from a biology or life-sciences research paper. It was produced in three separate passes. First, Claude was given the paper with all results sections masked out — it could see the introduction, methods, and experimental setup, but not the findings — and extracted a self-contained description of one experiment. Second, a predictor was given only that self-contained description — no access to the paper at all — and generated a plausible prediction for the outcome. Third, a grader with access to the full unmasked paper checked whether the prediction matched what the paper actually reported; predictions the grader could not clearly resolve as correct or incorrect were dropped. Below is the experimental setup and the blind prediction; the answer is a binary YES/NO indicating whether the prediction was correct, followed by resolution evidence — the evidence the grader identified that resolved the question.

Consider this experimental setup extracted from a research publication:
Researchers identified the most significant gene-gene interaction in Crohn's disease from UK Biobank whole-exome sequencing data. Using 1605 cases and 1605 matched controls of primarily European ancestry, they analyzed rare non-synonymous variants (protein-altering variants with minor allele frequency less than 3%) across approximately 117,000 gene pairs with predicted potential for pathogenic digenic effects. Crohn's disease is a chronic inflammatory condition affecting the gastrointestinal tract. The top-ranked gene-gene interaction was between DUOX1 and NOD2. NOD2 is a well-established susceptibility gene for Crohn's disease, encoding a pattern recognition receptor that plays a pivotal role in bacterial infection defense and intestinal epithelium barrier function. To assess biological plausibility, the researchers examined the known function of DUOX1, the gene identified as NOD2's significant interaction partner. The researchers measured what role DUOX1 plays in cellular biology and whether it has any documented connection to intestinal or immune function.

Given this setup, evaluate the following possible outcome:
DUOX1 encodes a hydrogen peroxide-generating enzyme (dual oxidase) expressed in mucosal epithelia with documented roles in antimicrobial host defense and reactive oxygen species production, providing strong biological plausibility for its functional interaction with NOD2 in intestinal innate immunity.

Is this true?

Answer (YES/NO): NO